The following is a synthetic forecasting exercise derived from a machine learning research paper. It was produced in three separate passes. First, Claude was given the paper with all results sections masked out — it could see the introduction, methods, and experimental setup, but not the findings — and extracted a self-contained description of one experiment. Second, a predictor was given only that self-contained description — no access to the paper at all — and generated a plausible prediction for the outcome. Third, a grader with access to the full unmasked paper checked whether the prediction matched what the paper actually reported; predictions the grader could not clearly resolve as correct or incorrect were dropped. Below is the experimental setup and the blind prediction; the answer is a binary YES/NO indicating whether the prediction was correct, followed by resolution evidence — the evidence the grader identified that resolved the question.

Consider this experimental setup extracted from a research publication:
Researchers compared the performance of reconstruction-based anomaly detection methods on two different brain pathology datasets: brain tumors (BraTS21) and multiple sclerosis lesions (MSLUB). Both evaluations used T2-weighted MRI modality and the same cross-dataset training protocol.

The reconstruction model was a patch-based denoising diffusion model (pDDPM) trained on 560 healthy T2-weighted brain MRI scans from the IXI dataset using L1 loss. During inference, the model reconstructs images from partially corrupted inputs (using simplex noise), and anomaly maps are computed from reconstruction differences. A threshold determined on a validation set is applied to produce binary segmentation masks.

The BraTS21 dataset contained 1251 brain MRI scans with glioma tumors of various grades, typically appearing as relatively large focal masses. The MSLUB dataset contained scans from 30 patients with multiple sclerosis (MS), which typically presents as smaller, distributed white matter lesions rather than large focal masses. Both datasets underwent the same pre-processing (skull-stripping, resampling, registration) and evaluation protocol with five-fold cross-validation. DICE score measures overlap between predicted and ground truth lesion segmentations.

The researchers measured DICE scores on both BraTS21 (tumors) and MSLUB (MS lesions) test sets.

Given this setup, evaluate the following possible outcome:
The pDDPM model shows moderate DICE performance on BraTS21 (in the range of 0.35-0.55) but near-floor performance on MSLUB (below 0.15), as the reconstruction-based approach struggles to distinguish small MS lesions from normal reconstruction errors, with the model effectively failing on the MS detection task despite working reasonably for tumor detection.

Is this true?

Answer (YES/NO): YES